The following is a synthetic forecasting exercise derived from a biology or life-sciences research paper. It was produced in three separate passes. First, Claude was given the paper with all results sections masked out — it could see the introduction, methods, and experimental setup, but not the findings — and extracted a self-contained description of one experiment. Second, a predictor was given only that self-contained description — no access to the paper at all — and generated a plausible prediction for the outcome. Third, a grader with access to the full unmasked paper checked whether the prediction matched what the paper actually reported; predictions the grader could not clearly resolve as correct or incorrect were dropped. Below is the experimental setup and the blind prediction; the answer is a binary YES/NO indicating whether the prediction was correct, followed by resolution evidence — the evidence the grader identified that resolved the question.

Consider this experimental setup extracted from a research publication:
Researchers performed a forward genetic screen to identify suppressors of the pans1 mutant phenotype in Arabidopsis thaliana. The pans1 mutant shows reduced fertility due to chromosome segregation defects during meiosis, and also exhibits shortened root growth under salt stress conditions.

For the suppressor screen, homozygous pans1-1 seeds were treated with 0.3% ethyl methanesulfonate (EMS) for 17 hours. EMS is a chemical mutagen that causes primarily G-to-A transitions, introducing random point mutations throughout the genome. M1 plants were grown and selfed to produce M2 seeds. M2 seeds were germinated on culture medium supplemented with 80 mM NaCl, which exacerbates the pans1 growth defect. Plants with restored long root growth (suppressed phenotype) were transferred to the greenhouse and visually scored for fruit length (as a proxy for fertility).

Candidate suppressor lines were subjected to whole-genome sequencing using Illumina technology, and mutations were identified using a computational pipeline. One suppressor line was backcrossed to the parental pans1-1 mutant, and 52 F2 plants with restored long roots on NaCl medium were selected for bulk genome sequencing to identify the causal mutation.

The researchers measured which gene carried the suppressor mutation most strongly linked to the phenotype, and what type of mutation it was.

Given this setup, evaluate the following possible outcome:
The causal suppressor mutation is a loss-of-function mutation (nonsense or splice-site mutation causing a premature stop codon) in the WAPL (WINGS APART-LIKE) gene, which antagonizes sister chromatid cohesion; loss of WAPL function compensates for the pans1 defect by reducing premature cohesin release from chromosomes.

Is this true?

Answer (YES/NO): NO